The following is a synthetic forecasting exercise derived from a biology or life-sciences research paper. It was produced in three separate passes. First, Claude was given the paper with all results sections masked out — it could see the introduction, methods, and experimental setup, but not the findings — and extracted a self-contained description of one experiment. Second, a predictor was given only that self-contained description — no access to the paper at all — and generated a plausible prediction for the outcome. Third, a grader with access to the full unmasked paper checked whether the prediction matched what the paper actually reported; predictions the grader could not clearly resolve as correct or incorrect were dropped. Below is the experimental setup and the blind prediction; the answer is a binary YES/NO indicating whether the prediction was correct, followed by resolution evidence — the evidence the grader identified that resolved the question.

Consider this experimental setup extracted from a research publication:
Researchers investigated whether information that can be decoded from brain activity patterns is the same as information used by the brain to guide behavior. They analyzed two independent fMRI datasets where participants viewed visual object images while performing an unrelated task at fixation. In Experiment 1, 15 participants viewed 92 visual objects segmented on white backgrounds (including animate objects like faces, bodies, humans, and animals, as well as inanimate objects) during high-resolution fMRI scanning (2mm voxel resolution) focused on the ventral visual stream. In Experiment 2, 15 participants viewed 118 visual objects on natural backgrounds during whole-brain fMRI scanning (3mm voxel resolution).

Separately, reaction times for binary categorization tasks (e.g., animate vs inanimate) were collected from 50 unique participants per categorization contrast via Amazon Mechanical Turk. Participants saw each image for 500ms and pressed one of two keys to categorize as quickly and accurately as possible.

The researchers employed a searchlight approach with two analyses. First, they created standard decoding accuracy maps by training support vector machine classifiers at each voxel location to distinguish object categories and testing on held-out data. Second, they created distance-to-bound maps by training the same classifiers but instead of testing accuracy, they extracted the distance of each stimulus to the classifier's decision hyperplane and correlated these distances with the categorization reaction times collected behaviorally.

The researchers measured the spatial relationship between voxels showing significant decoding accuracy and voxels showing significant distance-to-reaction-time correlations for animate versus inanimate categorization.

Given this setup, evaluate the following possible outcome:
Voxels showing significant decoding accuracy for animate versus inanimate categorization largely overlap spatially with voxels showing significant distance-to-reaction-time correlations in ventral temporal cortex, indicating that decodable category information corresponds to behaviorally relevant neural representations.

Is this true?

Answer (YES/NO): NO